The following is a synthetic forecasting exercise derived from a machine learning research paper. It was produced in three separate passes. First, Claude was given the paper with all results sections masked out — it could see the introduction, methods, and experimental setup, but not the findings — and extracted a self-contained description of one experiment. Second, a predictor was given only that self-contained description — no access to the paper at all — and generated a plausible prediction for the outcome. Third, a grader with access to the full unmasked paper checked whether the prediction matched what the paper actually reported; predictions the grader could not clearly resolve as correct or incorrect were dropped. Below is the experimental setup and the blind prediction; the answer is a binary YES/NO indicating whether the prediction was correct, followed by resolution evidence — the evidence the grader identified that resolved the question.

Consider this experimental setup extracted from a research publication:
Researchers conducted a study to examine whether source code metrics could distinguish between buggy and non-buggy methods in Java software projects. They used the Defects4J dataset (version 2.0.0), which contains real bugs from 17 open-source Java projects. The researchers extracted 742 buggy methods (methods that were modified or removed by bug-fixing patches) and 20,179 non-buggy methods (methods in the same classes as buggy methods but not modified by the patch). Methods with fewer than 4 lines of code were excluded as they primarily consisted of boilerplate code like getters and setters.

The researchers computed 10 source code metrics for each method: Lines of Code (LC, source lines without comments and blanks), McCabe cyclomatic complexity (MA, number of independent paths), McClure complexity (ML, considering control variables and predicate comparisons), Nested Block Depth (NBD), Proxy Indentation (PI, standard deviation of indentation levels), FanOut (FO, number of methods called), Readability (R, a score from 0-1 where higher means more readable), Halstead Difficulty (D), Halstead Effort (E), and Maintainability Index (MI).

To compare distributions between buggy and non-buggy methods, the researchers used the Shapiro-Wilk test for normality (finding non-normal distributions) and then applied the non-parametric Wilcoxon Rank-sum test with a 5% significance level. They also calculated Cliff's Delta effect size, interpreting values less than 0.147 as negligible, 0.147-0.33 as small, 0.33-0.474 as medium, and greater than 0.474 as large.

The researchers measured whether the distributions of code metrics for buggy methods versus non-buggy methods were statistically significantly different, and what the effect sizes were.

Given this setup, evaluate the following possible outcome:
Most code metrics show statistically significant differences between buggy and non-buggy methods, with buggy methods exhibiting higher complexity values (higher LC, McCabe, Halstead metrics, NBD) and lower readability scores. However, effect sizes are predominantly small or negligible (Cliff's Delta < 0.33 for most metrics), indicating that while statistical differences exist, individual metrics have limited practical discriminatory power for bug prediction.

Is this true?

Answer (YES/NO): NO